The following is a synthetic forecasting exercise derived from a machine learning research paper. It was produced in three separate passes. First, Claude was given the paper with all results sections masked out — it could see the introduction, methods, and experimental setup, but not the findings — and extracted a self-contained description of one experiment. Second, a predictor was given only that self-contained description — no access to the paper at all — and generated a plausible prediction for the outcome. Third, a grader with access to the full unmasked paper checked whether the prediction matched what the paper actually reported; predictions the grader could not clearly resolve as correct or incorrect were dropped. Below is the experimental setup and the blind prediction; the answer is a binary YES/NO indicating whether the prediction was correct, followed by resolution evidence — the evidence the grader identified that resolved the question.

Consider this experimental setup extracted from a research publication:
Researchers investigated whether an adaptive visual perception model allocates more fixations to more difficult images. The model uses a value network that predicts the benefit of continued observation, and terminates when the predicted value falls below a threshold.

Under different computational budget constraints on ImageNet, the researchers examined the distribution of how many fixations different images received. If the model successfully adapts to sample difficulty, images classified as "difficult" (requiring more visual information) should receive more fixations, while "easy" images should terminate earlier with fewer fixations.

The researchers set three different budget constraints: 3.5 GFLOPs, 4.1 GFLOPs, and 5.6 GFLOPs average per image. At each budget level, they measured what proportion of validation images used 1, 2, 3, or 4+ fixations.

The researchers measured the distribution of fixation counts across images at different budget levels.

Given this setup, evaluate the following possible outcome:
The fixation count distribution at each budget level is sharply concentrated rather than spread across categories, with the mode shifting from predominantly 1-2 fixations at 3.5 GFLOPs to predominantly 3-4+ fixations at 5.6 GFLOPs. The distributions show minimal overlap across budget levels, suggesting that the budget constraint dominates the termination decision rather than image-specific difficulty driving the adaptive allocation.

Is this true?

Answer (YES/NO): NO